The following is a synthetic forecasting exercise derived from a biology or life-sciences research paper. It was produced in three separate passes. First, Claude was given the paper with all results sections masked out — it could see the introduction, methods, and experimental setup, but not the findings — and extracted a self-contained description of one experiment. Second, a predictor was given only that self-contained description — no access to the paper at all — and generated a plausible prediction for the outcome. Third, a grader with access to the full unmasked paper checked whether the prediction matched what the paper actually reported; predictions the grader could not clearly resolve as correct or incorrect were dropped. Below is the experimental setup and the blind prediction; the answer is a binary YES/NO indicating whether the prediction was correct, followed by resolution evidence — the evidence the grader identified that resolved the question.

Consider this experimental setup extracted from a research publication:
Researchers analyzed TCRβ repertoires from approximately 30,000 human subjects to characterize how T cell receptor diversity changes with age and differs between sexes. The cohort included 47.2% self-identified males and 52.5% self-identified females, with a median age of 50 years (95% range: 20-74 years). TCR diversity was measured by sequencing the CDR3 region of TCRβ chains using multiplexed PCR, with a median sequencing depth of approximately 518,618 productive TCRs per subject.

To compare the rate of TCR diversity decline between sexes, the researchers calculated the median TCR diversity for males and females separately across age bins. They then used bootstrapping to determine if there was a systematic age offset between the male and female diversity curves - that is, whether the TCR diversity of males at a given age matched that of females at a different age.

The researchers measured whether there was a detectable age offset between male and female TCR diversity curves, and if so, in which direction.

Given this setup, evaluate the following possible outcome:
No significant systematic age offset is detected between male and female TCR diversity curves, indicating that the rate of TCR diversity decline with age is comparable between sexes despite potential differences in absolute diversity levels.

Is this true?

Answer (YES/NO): NO